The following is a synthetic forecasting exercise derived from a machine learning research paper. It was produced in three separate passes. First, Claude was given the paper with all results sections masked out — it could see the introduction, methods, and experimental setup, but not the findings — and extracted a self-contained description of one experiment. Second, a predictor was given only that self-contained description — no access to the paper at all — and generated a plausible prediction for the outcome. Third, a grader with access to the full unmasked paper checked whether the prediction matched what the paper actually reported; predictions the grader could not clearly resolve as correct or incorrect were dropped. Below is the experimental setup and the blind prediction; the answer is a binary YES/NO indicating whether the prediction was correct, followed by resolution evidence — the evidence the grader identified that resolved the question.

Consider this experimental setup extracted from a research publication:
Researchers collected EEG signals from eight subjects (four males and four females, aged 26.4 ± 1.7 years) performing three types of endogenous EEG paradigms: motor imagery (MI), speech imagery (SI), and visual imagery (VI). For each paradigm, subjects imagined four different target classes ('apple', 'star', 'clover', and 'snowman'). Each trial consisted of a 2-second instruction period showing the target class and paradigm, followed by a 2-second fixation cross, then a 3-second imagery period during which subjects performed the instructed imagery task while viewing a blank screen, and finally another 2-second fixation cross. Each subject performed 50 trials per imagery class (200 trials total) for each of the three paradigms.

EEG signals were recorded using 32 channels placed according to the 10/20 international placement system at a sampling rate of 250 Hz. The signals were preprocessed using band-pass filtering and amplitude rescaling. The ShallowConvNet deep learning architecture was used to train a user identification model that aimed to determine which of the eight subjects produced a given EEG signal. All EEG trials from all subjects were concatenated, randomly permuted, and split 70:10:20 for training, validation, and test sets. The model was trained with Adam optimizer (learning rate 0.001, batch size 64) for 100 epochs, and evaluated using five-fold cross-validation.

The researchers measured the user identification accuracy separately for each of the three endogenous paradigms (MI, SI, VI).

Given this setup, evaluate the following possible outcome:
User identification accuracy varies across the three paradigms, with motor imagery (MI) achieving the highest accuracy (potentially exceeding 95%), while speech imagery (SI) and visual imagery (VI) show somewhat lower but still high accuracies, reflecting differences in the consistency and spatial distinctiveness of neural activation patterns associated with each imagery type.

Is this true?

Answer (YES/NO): NO